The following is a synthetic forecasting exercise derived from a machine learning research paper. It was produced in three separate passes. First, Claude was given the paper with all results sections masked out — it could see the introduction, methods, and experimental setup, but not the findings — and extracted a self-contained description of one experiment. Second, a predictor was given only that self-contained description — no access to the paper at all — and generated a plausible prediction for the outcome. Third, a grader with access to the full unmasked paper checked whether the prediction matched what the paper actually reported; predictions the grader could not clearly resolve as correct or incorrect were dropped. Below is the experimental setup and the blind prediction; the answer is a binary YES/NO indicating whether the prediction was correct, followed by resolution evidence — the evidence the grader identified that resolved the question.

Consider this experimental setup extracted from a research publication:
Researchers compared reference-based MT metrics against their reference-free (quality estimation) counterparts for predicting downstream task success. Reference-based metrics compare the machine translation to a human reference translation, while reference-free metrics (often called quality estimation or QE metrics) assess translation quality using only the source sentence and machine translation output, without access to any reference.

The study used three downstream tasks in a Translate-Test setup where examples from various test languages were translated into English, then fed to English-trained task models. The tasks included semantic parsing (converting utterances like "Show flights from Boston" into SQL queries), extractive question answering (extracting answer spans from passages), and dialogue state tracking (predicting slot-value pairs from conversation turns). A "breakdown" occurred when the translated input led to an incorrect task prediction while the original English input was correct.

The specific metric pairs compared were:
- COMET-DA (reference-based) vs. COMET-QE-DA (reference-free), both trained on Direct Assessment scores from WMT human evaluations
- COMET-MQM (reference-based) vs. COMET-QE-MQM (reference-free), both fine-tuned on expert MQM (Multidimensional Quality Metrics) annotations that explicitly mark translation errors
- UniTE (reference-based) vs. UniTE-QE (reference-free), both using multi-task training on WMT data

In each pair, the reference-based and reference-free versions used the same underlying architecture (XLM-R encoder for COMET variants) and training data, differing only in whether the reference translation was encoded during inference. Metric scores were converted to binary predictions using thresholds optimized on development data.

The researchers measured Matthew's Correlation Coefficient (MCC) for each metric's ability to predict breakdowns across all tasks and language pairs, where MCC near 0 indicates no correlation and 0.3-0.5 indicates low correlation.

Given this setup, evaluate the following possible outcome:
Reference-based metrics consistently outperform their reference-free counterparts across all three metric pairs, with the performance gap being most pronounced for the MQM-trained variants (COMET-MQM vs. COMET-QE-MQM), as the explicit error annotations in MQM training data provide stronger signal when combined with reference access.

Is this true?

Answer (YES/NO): NO